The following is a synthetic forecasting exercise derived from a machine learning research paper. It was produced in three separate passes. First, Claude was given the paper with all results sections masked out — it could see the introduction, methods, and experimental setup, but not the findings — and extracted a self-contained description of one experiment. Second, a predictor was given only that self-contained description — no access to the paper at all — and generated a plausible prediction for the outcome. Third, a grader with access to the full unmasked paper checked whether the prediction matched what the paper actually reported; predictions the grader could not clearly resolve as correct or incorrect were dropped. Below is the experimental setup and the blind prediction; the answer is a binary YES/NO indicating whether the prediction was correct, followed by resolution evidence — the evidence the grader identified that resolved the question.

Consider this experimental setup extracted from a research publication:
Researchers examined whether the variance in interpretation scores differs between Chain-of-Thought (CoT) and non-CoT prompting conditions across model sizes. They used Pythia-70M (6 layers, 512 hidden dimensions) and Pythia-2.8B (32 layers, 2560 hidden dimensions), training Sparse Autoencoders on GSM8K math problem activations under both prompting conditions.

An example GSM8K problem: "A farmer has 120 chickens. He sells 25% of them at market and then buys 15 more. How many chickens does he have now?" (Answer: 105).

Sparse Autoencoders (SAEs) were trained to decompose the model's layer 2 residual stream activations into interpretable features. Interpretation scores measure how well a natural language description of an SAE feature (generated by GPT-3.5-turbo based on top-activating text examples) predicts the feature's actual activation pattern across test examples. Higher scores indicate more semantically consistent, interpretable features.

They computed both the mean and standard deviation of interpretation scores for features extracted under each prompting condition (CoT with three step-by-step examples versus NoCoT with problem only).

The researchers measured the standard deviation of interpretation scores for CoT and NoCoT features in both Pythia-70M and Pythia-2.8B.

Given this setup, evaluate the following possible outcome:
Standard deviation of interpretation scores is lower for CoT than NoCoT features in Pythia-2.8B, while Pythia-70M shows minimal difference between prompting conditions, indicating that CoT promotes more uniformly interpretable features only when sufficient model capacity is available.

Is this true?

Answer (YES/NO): NO